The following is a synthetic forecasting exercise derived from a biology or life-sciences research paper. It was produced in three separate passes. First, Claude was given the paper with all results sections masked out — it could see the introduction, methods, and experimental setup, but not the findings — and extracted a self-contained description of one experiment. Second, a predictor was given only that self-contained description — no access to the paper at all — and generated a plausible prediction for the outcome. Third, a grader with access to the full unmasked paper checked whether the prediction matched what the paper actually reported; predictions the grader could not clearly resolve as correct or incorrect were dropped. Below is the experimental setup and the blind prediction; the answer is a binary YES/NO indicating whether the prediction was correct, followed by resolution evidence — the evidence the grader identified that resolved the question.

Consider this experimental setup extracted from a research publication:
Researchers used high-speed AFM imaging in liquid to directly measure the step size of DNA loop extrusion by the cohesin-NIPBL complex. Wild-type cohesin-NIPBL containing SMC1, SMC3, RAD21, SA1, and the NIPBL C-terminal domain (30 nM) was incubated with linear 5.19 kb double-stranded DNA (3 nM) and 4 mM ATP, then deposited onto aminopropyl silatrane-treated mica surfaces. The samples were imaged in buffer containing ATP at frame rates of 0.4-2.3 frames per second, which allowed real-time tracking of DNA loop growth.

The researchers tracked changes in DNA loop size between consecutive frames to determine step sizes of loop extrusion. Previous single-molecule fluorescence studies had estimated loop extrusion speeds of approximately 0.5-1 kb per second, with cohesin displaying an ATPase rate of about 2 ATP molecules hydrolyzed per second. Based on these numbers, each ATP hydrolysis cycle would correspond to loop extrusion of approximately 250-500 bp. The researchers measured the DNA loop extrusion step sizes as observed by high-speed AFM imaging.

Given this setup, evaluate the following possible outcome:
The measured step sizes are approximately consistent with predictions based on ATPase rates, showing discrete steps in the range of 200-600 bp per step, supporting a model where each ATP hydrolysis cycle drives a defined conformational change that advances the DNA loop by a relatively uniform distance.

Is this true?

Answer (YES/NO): NO